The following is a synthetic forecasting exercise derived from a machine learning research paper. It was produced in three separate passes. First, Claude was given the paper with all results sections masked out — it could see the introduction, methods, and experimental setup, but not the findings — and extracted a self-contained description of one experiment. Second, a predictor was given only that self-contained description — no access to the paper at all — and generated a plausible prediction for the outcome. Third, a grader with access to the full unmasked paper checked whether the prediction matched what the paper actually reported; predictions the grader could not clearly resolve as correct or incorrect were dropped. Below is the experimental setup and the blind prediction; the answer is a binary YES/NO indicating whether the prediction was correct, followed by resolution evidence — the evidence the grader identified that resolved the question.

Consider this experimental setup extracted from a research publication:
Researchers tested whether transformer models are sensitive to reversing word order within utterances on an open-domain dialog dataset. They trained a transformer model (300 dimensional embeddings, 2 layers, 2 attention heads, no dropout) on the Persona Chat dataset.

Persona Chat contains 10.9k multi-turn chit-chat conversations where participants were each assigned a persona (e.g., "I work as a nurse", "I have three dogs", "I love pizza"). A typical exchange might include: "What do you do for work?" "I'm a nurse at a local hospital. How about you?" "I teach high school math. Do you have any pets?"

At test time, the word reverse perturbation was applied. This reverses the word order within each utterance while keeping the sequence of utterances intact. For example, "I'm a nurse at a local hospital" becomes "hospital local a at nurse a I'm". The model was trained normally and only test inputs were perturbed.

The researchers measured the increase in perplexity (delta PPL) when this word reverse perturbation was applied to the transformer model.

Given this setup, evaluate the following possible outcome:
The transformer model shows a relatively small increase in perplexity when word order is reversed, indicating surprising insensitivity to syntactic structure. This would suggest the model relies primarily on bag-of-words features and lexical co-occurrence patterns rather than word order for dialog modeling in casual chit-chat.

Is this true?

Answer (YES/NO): YES